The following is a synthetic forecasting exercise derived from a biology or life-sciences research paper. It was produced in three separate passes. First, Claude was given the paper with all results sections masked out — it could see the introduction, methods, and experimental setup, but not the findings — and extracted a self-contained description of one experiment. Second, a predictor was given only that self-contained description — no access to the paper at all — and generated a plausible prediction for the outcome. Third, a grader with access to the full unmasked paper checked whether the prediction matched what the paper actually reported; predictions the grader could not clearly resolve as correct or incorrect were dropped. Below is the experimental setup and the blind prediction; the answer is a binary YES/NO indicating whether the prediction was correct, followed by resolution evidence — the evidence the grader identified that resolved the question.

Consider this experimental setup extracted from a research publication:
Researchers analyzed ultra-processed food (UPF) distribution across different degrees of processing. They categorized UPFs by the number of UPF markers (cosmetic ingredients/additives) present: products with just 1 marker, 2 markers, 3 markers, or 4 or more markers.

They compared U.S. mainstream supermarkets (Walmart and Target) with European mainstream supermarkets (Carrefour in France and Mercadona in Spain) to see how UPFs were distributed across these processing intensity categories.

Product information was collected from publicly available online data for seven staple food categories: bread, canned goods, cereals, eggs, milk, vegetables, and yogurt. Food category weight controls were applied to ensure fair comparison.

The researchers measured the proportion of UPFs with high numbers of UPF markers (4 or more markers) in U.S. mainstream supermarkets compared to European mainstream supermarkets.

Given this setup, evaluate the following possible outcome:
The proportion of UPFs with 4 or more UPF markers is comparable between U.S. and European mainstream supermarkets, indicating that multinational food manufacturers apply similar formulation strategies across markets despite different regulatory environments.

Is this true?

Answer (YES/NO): NO